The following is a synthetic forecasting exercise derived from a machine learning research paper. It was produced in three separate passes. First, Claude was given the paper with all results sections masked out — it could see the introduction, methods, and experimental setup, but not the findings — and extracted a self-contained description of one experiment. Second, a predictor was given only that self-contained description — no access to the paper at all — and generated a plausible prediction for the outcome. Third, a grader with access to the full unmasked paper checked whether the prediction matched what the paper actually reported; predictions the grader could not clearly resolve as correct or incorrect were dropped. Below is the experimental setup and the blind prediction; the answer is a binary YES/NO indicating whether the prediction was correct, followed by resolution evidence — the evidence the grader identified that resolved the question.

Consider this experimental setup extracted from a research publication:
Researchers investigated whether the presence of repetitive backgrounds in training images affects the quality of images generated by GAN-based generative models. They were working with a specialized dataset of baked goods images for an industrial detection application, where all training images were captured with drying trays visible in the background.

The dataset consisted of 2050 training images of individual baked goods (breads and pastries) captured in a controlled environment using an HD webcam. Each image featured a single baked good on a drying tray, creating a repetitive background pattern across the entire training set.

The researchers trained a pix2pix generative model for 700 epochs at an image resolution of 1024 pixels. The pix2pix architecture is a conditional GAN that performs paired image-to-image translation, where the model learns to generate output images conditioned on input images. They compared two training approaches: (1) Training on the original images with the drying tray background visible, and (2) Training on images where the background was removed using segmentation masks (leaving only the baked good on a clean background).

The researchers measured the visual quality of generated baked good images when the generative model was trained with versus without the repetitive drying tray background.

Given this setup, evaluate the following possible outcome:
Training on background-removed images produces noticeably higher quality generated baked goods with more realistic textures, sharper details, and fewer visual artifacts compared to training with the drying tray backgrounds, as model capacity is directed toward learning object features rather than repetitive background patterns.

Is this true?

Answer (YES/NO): YES